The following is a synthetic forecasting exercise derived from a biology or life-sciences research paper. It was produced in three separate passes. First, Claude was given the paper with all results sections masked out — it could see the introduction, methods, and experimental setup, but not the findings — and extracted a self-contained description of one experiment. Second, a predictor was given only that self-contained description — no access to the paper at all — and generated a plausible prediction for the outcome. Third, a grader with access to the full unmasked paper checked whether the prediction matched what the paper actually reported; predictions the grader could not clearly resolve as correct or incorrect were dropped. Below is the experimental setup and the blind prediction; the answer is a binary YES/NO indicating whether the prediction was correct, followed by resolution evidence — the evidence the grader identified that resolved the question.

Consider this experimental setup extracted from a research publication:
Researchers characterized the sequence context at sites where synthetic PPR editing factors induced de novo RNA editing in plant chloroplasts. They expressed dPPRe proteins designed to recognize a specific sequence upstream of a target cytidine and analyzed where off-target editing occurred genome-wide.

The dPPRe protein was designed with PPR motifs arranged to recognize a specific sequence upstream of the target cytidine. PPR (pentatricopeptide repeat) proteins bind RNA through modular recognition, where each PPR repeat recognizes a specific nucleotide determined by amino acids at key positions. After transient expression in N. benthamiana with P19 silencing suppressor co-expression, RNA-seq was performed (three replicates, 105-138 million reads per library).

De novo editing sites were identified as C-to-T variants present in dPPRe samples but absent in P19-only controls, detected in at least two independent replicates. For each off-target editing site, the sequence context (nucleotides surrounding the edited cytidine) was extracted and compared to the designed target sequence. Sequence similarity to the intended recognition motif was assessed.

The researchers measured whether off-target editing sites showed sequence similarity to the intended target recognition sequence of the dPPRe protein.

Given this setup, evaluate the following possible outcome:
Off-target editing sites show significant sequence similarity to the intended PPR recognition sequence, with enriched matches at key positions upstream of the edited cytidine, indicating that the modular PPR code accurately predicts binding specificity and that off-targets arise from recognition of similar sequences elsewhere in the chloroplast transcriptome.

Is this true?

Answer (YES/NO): YES